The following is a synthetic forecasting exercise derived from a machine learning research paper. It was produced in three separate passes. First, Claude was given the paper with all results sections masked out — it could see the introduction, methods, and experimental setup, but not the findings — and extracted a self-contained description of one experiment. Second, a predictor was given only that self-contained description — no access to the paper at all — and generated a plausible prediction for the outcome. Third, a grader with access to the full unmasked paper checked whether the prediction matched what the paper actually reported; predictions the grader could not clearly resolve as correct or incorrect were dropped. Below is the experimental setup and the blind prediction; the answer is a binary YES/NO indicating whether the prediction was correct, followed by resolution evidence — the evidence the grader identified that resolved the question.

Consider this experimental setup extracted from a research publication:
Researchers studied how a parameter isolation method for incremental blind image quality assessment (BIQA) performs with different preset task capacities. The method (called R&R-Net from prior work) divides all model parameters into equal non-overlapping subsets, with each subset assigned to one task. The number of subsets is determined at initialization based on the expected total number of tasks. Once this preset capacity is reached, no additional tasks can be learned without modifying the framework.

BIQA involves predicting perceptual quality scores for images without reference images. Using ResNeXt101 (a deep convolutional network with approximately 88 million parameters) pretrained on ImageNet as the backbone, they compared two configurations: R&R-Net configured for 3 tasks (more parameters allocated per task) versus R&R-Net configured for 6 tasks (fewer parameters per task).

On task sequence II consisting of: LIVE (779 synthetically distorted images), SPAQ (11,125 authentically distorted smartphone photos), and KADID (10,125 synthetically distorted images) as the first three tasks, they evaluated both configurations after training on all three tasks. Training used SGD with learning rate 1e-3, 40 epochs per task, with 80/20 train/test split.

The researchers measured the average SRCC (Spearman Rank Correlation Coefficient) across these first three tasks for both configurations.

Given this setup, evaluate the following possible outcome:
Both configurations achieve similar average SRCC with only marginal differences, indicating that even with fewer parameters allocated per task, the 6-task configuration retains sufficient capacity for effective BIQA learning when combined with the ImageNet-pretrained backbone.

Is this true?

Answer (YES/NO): YES